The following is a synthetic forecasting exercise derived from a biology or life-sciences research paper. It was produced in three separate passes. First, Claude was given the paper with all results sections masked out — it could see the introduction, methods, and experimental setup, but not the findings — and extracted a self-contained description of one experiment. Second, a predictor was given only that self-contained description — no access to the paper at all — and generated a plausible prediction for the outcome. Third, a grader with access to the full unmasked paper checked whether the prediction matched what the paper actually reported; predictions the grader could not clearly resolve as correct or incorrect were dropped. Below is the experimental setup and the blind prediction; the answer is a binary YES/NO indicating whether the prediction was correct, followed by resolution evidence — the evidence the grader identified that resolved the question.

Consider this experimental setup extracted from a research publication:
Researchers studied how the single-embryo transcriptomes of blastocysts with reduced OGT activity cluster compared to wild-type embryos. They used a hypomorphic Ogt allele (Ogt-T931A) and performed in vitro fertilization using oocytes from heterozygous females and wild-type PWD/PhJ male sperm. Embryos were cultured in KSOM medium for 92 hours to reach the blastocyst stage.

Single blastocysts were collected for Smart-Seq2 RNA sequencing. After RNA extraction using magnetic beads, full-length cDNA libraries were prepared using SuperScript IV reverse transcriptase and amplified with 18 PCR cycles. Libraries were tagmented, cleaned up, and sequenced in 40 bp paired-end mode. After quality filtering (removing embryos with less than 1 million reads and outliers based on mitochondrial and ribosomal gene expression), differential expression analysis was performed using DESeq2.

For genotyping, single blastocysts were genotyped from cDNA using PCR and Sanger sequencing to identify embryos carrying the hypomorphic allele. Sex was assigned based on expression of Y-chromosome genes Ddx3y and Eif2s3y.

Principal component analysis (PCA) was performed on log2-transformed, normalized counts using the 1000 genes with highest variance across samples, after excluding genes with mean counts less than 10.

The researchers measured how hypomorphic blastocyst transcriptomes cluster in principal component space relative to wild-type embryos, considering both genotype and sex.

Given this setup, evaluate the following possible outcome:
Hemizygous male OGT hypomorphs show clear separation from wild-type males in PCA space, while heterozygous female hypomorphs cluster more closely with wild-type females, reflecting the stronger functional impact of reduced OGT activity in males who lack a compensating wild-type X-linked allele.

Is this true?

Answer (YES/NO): YES